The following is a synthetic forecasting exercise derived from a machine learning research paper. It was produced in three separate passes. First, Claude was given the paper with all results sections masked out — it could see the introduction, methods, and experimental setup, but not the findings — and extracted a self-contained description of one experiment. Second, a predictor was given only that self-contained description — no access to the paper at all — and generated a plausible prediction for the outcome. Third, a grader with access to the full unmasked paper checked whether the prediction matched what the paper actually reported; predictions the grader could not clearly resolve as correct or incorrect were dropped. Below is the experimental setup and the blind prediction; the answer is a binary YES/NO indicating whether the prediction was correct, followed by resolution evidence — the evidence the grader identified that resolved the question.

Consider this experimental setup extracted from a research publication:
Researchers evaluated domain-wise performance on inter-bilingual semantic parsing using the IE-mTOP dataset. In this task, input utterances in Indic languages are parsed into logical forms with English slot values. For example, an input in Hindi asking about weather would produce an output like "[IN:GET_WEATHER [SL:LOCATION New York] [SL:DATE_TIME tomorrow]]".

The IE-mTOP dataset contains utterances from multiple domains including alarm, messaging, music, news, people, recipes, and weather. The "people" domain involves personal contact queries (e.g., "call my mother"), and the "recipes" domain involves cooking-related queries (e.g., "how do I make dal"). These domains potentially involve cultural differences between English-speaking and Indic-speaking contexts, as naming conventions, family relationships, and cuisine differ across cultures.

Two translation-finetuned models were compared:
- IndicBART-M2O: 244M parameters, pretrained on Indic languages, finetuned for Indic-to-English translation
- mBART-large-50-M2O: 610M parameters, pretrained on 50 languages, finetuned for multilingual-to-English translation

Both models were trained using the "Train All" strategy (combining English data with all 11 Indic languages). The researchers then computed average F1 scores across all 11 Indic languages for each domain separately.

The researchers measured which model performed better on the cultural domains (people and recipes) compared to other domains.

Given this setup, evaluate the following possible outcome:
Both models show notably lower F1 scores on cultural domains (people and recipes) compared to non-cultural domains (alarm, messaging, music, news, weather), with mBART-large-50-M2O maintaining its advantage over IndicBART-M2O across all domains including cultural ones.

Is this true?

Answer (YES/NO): NO